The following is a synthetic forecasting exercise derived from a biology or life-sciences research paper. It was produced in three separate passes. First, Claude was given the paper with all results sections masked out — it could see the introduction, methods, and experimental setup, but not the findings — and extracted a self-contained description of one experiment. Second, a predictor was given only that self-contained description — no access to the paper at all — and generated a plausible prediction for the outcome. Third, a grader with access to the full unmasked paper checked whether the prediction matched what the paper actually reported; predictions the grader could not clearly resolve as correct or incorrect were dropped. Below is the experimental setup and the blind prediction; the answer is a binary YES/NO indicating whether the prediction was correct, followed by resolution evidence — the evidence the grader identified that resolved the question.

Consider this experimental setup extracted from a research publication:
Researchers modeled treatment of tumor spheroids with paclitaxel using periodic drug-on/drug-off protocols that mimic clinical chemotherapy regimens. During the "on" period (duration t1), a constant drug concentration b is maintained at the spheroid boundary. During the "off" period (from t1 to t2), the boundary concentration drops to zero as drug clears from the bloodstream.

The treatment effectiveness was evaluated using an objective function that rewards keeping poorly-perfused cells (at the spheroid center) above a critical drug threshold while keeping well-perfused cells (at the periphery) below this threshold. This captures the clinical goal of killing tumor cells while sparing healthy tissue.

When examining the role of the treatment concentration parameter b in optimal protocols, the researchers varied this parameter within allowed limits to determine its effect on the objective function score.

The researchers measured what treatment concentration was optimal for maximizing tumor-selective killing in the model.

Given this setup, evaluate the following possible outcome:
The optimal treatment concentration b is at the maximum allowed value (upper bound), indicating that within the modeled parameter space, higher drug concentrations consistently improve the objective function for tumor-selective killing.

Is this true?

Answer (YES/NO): YES